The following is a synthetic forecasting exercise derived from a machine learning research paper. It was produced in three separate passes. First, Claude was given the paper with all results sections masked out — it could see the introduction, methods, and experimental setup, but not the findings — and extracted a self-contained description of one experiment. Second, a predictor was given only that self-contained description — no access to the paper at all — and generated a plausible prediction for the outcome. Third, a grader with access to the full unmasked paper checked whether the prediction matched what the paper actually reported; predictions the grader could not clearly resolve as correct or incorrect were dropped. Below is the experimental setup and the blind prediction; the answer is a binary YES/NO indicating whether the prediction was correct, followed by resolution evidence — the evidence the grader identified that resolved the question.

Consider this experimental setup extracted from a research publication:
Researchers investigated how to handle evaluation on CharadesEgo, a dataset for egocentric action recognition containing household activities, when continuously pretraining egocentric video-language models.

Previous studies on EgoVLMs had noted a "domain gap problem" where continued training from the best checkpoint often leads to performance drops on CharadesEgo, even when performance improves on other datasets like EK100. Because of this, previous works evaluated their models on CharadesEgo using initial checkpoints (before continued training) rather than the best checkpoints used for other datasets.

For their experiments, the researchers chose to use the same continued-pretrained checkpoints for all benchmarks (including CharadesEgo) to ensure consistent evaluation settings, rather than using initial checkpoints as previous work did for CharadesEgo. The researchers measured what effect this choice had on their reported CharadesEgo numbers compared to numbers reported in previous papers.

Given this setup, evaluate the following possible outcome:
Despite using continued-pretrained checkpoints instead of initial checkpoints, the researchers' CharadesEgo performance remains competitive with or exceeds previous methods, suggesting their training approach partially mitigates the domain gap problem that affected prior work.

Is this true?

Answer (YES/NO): NO